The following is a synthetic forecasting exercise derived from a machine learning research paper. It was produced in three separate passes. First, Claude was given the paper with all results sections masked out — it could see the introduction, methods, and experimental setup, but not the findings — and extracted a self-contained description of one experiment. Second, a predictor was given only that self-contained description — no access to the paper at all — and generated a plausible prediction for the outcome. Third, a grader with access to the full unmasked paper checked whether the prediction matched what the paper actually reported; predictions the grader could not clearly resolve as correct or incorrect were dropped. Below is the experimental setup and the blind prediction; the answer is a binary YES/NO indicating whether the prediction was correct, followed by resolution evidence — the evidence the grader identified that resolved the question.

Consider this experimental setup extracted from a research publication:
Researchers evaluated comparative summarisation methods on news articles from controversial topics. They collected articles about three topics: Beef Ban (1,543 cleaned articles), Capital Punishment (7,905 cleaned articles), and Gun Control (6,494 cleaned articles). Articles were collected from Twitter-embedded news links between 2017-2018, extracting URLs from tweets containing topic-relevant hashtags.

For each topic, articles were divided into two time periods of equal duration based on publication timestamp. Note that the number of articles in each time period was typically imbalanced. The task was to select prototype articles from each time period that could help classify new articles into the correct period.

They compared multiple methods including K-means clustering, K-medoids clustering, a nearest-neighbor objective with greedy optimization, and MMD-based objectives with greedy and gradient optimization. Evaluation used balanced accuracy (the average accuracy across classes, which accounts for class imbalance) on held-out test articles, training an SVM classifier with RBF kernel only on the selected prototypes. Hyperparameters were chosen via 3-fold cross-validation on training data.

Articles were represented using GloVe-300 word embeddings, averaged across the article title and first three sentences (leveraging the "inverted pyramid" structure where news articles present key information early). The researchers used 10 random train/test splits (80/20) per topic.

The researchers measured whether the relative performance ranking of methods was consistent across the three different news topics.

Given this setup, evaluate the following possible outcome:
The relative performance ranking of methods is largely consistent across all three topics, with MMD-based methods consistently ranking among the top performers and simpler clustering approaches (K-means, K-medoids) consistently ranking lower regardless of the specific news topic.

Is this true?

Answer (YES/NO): NO